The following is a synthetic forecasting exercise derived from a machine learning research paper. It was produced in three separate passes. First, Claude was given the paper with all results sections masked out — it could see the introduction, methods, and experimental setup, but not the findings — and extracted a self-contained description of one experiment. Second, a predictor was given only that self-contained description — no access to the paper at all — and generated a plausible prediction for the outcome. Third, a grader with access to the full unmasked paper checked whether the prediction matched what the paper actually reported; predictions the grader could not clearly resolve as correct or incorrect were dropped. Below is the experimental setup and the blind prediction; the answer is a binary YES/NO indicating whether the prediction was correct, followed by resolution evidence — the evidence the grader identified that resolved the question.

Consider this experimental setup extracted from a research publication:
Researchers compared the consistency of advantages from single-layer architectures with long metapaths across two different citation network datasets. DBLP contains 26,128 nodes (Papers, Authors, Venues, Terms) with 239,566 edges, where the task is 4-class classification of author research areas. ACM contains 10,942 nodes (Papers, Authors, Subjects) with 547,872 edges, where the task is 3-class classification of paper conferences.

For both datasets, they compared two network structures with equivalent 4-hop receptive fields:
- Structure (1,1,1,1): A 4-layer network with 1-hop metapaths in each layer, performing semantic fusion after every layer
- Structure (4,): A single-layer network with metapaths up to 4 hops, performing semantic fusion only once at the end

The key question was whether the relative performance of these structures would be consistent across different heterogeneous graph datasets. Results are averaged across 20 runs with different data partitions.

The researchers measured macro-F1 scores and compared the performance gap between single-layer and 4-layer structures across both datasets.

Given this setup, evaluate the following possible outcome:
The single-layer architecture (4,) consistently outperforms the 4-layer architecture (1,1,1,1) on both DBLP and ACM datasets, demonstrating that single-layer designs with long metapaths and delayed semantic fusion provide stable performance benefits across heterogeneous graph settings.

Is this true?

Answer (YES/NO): YES